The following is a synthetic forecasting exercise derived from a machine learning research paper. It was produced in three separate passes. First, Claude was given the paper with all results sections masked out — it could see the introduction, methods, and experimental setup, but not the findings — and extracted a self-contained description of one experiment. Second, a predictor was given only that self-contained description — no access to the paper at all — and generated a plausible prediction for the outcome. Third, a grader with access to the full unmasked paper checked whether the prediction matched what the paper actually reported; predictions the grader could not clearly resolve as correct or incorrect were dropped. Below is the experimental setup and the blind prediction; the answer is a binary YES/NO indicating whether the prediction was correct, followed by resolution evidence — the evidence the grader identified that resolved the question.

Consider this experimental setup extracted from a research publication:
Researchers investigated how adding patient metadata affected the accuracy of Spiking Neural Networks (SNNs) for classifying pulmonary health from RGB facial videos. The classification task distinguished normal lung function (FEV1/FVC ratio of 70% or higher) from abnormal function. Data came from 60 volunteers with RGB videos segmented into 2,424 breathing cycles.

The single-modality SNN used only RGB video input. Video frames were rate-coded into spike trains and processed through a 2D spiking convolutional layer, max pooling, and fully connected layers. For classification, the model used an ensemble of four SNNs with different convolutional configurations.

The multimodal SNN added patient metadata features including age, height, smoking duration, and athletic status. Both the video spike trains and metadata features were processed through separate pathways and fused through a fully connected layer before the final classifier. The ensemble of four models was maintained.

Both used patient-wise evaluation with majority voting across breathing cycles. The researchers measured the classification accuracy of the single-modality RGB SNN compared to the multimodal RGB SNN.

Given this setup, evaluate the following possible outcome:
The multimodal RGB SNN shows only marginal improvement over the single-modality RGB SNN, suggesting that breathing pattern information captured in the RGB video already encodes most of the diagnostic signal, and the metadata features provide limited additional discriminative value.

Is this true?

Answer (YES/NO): NO